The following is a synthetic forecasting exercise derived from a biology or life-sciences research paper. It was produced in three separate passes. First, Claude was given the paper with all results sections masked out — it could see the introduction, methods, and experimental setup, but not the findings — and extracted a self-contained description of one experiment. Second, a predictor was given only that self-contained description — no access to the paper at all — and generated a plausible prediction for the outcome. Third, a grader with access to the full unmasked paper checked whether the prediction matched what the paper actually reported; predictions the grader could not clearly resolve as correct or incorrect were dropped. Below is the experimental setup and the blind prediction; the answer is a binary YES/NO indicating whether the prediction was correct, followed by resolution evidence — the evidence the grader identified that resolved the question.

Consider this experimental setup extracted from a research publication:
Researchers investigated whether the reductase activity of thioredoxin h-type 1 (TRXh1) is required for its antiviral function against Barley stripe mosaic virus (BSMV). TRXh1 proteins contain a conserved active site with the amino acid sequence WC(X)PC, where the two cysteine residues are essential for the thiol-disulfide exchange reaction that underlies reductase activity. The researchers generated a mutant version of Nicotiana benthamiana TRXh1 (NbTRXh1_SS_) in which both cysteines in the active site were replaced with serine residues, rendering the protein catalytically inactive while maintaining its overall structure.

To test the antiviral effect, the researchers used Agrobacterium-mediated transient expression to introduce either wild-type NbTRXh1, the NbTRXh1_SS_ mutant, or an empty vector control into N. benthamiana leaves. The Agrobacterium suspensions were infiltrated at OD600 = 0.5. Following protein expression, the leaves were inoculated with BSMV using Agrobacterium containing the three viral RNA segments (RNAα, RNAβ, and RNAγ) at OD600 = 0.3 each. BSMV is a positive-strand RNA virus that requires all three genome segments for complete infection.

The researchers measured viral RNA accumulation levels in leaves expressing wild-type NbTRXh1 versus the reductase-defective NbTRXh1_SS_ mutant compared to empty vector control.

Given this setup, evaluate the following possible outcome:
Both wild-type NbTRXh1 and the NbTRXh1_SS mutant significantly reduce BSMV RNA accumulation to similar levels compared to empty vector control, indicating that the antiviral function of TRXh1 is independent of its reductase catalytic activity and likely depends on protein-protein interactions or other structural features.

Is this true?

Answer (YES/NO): NO